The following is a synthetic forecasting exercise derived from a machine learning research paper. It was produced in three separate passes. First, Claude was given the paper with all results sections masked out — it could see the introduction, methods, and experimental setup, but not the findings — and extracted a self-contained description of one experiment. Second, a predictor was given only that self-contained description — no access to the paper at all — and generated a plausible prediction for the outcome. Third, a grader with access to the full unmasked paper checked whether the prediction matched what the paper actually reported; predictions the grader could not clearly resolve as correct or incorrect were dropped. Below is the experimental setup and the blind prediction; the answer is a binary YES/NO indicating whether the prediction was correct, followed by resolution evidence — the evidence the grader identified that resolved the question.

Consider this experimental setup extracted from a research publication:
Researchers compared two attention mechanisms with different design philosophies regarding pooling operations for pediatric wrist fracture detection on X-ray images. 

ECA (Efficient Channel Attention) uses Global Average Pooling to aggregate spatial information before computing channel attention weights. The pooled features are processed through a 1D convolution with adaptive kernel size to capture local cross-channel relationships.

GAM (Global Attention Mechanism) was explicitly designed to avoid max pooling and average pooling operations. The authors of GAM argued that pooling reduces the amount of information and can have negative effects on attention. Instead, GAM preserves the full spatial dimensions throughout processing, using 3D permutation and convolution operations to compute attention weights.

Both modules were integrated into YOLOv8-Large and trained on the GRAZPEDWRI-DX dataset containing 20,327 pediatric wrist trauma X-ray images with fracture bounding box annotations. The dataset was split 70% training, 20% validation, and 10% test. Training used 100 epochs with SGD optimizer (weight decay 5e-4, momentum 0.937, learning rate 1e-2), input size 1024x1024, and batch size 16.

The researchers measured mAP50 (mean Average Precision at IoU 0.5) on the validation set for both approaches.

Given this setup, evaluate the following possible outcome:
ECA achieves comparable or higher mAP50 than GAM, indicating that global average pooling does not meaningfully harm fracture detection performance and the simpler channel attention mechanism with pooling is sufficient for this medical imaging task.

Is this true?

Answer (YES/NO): YES